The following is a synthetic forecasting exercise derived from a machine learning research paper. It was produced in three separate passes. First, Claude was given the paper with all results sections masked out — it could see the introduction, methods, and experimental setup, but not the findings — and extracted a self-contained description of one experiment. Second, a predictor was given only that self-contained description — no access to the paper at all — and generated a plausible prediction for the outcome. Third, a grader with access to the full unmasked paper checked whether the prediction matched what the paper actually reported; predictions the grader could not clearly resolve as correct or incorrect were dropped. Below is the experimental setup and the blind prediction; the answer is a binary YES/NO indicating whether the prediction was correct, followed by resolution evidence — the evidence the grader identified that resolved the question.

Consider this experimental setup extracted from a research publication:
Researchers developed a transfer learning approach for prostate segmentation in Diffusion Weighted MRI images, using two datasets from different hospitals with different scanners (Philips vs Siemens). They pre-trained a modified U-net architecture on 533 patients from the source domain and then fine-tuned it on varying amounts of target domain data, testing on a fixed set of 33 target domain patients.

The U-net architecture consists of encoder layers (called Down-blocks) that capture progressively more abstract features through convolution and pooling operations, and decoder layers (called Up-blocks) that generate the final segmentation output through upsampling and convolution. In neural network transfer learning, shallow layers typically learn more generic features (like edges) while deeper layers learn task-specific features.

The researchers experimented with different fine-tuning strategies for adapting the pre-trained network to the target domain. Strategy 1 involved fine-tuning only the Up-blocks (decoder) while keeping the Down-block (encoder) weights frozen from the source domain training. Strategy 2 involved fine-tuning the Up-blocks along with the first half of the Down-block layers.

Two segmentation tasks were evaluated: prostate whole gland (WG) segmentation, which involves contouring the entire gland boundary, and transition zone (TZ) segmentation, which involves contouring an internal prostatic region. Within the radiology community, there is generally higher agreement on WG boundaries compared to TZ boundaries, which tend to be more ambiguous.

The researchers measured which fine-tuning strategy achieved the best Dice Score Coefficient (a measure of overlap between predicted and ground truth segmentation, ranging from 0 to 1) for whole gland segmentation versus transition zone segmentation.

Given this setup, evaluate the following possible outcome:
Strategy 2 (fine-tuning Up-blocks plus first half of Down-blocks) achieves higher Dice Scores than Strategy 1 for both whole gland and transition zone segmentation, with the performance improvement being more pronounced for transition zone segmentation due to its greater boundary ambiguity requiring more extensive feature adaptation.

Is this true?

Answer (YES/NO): NO